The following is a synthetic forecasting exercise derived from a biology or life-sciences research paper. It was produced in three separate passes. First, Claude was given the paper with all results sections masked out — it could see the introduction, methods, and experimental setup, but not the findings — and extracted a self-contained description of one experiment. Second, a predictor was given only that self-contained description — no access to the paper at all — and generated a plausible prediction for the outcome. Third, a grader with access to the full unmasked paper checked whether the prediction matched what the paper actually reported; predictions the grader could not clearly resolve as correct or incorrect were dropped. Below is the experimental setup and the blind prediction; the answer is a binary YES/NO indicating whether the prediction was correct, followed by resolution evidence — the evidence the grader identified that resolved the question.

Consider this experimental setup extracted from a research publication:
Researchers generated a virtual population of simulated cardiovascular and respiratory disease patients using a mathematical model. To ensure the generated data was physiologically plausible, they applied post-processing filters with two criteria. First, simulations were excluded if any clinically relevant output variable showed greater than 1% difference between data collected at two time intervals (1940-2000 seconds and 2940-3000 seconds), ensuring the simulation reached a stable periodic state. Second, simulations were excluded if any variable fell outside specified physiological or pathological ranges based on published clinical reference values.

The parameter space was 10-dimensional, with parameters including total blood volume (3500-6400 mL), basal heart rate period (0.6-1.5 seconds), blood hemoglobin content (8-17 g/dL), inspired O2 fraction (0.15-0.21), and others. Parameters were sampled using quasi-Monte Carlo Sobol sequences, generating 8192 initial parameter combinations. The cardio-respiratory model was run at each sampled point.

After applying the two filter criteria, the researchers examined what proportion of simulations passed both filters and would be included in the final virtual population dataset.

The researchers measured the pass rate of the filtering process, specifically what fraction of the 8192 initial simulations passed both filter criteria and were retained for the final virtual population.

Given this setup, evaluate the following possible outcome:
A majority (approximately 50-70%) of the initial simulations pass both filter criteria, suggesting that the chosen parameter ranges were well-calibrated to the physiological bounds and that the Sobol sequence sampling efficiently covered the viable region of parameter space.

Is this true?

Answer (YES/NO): NO